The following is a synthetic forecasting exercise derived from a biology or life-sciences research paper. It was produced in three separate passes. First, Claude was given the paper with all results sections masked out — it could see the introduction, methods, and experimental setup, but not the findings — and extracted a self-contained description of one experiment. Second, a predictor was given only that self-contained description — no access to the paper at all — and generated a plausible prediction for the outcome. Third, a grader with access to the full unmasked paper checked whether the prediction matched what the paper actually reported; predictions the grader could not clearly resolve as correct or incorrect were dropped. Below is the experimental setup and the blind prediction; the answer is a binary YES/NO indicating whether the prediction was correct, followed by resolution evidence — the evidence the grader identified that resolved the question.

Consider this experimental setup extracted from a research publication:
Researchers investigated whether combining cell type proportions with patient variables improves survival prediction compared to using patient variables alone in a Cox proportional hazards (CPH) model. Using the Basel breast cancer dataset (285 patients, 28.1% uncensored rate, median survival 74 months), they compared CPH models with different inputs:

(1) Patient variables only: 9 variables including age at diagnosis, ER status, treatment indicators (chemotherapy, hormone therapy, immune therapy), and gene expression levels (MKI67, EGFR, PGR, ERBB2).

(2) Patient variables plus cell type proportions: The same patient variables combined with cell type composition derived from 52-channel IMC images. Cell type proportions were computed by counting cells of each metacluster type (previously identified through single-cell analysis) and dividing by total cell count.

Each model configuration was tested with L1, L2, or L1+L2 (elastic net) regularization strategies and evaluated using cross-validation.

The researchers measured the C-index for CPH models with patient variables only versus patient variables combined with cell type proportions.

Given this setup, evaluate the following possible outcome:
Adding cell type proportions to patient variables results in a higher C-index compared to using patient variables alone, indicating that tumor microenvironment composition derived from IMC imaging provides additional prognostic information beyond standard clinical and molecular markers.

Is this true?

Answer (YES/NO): YES